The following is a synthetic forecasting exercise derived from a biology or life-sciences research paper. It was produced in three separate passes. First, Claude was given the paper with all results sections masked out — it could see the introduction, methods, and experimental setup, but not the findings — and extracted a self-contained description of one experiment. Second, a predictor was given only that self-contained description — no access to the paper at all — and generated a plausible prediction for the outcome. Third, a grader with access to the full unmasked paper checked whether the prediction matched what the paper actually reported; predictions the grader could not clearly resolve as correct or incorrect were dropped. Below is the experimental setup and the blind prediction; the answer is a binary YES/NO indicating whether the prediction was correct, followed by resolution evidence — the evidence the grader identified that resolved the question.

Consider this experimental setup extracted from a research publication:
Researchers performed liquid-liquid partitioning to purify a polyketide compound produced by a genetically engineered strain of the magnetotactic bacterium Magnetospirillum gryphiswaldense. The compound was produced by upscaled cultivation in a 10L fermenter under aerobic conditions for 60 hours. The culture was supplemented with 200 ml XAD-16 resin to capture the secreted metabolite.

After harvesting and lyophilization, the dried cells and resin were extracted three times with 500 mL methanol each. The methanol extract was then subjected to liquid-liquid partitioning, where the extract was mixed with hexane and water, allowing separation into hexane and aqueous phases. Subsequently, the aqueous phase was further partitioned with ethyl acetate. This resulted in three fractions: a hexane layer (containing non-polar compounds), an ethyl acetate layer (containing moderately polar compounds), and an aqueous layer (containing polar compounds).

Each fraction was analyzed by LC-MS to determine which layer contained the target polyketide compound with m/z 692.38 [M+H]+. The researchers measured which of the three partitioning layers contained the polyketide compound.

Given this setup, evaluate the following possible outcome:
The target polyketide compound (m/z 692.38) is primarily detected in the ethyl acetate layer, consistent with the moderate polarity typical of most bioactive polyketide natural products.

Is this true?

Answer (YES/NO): NO